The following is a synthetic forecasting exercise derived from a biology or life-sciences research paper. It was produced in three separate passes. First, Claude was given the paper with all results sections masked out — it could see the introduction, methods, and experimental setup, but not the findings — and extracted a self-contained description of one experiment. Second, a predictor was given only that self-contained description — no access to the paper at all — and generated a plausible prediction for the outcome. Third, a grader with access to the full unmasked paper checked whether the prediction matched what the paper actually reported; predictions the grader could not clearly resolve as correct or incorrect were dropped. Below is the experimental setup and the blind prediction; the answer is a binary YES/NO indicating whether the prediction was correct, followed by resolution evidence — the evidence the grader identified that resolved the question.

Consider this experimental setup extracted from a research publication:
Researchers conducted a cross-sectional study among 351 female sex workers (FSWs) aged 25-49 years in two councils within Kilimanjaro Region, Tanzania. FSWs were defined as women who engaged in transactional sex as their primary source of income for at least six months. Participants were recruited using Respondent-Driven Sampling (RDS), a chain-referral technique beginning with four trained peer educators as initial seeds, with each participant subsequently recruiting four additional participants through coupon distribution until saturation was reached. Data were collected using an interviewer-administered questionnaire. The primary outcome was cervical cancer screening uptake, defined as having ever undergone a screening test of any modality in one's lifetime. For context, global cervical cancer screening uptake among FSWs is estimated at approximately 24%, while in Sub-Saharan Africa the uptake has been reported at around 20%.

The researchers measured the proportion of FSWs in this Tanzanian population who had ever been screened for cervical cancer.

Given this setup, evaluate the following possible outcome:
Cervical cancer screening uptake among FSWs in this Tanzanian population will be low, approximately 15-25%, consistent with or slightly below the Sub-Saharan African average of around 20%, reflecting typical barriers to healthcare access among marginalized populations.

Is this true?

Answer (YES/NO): NO